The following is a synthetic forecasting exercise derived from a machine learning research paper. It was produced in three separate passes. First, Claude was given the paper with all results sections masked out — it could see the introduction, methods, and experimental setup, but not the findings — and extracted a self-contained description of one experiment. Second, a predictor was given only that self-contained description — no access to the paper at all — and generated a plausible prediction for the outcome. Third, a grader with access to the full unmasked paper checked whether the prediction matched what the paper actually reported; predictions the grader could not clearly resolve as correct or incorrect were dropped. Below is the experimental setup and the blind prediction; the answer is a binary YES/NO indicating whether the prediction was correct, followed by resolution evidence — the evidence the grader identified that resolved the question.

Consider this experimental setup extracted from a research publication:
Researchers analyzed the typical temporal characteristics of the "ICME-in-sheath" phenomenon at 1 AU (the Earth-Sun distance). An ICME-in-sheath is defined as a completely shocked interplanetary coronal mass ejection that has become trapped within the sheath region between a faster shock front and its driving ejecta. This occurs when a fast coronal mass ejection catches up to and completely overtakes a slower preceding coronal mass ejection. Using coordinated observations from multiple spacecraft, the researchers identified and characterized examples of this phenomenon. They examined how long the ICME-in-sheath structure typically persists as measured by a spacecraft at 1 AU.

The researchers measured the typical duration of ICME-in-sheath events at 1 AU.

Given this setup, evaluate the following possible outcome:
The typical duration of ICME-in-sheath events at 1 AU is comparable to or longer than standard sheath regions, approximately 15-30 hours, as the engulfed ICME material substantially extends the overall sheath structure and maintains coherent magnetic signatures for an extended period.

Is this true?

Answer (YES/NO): NO